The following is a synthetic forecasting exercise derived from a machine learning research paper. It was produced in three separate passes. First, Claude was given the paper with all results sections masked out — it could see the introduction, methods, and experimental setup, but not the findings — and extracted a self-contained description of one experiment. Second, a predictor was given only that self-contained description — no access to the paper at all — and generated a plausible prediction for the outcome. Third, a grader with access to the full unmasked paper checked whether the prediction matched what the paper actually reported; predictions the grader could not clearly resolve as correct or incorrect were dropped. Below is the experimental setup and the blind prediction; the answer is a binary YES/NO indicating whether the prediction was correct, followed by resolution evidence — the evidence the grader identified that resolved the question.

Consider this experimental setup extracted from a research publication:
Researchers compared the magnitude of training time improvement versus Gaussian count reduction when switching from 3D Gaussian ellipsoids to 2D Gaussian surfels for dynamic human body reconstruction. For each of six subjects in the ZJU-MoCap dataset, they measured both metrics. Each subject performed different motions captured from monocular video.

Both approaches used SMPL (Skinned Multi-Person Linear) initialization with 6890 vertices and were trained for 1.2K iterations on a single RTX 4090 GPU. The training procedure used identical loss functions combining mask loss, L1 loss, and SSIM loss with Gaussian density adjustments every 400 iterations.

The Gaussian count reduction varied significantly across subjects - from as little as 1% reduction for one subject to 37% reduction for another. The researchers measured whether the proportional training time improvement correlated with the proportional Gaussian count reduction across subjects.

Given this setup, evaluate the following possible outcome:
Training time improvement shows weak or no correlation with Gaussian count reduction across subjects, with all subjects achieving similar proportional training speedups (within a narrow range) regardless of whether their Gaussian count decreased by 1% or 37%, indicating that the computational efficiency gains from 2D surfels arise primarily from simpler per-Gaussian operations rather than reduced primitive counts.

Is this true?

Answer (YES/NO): YES